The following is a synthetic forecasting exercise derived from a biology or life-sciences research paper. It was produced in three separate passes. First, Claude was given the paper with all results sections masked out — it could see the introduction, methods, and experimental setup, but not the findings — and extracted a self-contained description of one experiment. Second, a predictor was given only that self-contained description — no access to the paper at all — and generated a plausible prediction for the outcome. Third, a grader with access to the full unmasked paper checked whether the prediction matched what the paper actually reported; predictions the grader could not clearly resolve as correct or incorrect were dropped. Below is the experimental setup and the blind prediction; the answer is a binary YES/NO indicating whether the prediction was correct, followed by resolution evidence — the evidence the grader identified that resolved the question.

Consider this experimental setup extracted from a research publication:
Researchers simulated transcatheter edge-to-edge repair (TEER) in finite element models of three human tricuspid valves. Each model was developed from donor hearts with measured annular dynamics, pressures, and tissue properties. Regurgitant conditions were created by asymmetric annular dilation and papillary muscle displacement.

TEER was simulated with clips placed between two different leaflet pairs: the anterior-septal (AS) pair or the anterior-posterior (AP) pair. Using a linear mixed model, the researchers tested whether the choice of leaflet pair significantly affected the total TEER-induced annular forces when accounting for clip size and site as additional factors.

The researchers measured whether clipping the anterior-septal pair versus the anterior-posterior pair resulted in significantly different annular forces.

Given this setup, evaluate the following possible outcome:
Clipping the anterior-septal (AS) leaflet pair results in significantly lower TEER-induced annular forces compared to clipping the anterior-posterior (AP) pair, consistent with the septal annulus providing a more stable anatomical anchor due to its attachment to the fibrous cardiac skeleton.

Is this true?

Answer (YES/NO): NO